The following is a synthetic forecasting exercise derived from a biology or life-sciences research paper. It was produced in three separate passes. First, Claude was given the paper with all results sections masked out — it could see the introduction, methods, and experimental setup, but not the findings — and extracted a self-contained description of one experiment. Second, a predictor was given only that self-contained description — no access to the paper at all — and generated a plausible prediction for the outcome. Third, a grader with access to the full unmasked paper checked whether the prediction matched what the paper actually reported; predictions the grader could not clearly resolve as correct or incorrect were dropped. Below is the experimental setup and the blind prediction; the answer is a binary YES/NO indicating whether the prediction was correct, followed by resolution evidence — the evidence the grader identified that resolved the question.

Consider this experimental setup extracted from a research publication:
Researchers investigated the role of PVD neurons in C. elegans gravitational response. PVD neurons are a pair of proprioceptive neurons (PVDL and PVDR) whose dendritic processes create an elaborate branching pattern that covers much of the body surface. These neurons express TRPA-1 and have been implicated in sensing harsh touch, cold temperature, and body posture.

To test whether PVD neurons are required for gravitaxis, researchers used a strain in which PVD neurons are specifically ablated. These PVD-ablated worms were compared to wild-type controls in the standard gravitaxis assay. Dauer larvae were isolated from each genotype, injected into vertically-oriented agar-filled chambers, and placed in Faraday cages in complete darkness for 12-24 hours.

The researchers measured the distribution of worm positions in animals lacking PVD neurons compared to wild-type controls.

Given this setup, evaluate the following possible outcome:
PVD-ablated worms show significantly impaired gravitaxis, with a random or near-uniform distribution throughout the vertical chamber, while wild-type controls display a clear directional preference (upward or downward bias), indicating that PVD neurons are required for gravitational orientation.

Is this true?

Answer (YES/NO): YES